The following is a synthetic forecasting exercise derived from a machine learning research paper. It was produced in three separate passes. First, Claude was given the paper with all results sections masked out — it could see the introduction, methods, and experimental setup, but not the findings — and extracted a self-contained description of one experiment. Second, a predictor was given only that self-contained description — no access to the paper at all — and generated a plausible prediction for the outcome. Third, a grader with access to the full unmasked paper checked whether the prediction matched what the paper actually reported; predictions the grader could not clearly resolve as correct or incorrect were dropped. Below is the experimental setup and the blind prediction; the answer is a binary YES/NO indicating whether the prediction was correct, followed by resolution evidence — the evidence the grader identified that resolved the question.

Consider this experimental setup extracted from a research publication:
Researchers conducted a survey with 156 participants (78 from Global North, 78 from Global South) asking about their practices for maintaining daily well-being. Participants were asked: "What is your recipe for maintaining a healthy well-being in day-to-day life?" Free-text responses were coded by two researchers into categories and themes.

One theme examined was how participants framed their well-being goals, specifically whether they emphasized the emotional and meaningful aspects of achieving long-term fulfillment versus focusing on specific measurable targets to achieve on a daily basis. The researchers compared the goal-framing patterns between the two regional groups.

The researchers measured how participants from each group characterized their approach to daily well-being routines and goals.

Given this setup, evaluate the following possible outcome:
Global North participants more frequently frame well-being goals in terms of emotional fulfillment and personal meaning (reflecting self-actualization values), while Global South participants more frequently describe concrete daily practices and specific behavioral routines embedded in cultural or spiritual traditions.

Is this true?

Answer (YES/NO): NO